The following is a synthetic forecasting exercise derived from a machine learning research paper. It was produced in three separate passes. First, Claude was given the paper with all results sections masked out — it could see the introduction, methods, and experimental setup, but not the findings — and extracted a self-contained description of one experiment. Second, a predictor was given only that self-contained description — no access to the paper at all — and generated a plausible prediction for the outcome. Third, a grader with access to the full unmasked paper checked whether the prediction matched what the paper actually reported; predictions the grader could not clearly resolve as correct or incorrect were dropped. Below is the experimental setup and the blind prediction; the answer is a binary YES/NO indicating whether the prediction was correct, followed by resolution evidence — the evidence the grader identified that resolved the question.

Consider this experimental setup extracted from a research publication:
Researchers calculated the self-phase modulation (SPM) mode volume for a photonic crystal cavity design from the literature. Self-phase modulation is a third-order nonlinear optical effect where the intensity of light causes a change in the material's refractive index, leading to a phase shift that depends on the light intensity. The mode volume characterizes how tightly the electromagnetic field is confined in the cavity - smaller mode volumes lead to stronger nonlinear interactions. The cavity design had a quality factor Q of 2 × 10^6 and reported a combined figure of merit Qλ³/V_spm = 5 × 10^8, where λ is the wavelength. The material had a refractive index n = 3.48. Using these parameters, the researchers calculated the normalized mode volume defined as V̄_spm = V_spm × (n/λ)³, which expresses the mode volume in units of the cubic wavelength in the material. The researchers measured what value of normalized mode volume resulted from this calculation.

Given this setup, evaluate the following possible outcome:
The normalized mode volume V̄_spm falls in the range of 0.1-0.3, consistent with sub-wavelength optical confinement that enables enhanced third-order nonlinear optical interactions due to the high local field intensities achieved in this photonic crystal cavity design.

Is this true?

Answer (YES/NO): YES